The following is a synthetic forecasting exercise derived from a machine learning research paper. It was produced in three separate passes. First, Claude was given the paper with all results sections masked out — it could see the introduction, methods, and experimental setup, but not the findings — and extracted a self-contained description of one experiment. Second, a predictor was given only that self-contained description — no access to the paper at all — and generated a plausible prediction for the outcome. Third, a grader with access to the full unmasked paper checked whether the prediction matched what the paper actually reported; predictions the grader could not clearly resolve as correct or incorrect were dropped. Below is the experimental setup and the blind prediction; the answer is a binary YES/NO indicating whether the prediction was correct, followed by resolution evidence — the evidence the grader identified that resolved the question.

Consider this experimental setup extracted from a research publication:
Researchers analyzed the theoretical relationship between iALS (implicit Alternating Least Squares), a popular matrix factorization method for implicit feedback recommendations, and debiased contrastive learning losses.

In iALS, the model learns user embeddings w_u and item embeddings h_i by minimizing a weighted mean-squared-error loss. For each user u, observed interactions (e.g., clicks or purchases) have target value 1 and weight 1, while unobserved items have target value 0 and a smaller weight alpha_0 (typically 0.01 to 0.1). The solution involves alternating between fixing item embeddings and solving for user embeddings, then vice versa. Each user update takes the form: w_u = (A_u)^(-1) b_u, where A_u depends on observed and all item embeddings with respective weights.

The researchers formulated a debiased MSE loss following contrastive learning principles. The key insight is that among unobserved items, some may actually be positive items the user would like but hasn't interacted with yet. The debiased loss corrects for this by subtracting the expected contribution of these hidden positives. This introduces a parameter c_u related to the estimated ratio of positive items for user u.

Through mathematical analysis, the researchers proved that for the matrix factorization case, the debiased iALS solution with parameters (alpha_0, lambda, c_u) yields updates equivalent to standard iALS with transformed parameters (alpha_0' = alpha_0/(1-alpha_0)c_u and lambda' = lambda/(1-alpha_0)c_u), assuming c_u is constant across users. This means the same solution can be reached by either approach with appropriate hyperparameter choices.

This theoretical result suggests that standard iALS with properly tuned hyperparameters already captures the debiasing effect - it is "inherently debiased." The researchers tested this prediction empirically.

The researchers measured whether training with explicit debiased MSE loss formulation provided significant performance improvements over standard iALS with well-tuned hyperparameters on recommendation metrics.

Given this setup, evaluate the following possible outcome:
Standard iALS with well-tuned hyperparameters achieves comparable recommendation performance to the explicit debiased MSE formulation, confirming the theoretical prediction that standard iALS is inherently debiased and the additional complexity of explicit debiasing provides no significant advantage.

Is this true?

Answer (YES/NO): YES